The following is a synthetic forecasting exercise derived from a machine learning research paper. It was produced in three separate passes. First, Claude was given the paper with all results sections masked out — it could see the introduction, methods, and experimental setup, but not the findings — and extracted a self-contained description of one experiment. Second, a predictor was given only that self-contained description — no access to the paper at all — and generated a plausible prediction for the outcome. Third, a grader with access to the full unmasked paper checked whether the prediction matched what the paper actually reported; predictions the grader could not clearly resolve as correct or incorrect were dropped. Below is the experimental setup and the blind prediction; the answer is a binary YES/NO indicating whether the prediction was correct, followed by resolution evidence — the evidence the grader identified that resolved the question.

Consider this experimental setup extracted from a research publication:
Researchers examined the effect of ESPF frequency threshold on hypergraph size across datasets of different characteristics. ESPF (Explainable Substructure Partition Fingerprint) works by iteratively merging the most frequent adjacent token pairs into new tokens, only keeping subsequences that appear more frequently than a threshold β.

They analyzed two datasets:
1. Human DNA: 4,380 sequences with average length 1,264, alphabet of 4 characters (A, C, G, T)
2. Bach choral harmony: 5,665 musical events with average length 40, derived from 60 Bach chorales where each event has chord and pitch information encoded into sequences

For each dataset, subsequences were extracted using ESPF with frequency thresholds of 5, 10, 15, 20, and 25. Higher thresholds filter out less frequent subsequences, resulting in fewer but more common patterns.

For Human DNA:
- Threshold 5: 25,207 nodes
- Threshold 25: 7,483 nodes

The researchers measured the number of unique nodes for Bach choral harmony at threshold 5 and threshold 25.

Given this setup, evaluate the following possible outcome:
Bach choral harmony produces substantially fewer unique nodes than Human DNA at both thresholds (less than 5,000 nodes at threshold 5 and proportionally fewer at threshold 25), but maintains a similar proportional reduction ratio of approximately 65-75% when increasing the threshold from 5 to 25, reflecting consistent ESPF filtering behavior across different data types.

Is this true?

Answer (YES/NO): NO